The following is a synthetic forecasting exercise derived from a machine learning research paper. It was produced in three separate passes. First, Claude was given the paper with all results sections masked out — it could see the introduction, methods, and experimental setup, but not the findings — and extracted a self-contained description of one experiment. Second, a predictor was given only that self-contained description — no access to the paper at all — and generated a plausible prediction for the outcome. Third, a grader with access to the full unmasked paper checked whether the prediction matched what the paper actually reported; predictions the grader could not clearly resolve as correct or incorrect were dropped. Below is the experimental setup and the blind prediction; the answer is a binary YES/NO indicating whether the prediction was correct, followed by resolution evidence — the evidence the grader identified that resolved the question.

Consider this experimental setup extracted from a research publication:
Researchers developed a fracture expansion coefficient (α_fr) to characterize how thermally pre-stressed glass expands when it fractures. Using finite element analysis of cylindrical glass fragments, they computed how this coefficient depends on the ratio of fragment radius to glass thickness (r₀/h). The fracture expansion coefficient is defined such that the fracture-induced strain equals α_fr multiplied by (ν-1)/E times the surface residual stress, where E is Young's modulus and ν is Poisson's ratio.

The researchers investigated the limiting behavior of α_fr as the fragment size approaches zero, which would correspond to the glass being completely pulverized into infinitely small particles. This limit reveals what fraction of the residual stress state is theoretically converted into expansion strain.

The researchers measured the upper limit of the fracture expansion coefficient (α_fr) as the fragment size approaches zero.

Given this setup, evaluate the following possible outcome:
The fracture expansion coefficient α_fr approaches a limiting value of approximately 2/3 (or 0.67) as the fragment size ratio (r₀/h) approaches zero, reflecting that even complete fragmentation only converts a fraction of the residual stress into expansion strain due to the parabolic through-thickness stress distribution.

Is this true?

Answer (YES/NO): NO